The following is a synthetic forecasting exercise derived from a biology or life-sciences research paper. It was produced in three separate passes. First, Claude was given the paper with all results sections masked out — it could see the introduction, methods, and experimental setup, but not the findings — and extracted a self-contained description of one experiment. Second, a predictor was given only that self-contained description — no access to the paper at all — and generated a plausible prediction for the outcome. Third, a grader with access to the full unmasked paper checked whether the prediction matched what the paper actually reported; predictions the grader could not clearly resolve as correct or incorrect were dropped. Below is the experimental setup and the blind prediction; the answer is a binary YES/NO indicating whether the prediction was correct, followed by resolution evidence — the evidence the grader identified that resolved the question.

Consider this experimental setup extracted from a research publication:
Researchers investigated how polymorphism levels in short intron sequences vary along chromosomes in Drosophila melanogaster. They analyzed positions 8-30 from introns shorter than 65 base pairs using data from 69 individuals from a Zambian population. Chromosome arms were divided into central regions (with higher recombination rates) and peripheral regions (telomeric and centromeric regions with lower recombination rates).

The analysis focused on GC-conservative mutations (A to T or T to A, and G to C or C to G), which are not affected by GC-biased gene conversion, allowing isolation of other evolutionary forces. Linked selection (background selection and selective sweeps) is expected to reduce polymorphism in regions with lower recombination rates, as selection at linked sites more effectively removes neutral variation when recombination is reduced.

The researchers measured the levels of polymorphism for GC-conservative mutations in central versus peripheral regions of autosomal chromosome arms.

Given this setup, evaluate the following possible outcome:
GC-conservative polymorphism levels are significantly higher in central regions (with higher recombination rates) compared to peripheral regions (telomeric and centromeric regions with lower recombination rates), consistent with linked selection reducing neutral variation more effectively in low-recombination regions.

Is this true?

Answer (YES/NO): YES